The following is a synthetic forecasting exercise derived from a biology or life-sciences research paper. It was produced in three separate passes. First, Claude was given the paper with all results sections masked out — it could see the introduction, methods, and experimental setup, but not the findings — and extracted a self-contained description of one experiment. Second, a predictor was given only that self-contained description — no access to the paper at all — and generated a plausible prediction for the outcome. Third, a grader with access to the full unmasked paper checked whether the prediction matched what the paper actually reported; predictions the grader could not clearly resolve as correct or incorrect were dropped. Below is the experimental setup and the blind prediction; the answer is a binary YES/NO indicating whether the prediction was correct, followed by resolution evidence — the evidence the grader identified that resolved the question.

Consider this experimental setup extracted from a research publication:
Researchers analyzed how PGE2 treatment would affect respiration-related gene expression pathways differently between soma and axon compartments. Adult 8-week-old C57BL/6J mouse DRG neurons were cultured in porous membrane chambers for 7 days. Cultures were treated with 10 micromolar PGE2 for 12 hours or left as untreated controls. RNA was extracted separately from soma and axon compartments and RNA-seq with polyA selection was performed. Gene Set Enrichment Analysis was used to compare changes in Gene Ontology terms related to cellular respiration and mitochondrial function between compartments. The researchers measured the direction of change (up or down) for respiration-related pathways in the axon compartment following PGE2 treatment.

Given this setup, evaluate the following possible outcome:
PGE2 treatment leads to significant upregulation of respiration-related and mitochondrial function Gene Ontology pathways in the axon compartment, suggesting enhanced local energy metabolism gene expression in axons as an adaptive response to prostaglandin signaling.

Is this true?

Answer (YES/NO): NO